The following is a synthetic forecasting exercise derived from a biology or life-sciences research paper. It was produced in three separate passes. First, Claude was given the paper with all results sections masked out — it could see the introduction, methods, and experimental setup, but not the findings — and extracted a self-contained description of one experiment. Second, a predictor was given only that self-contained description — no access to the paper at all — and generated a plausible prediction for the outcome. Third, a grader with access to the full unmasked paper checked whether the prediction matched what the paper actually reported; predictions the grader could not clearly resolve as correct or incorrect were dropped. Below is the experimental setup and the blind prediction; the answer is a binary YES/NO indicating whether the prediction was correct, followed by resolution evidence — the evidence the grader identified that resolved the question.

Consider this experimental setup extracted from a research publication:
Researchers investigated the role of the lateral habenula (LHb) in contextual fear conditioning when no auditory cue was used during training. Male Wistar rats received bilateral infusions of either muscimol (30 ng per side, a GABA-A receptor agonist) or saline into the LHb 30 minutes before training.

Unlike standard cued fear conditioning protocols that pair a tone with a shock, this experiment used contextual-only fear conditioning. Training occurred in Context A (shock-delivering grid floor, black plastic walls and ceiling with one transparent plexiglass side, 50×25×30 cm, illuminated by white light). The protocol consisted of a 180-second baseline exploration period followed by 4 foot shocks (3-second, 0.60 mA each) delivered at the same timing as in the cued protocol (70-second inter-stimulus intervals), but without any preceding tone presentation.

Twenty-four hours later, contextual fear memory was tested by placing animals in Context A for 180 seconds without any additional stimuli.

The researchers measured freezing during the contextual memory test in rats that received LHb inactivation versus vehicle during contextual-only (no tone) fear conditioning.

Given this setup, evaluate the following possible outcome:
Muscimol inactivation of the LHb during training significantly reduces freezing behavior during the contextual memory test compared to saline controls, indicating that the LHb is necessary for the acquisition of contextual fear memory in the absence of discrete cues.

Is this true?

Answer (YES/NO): YES